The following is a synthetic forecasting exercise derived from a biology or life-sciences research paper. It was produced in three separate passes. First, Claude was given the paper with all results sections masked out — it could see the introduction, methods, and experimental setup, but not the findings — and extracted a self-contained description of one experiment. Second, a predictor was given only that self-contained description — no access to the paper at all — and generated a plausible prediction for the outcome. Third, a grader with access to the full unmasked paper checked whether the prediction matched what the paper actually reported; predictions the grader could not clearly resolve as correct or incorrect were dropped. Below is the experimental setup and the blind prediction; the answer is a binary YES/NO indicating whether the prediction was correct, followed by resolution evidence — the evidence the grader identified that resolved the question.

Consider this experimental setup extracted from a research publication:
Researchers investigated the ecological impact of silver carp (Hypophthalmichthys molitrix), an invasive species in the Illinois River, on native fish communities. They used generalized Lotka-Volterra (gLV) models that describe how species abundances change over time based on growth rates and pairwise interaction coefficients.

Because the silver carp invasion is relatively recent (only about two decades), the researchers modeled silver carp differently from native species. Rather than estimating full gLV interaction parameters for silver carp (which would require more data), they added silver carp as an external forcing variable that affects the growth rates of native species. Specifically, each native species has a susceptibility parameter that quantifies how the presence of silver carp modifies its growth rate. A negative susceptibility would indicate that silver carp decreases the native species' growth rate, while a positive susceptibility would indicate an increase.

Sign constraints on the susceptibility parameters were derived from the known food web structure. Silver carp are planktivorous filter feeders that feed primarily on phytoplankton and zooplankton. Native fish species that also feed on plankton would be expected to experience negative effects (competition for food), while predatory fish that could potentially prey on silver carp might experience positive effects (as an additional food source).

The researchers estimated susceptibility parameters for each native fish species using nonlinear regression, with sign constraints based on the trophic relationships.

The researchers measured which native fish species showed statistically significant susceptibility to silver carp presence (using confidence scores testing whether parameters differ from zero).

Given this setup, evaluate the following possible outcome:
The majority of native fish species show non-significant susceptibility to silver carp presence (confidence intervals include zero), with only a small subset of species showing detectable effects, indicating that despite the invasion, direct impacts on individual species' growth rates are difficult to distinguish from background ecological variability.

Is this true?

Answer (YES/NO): YES